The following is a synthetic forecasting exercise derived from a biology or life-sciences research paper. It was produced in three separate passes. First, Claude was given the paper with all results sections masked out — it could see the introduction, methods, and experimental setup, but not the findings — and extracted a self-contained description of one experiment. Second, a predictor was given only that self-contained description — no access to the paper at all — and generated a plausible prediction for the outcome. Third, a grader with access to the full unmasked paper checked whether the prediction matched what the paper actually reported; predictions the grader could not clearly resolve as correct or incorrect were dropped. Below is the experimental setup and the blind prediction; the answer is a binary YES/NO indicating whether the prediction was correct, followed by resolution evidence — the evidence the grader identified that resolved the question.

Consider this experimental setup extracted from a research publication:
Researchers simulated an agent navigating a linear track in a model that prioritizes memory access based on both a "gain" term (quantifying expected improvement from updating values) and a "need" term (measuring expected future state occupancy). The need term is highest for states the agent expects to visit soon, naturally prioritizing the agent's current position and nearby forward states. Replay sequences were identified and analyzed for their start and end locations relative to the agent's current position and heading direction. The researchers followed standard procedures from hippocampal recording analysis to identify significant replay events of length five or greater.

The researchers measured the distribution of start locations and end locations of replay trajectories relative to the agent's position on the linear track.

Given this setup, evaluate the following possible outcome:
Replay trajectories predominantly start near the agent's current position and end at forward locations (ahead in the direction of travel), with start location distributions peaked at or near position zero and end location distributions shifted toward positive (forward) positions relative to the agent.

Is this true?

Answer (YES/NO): NO